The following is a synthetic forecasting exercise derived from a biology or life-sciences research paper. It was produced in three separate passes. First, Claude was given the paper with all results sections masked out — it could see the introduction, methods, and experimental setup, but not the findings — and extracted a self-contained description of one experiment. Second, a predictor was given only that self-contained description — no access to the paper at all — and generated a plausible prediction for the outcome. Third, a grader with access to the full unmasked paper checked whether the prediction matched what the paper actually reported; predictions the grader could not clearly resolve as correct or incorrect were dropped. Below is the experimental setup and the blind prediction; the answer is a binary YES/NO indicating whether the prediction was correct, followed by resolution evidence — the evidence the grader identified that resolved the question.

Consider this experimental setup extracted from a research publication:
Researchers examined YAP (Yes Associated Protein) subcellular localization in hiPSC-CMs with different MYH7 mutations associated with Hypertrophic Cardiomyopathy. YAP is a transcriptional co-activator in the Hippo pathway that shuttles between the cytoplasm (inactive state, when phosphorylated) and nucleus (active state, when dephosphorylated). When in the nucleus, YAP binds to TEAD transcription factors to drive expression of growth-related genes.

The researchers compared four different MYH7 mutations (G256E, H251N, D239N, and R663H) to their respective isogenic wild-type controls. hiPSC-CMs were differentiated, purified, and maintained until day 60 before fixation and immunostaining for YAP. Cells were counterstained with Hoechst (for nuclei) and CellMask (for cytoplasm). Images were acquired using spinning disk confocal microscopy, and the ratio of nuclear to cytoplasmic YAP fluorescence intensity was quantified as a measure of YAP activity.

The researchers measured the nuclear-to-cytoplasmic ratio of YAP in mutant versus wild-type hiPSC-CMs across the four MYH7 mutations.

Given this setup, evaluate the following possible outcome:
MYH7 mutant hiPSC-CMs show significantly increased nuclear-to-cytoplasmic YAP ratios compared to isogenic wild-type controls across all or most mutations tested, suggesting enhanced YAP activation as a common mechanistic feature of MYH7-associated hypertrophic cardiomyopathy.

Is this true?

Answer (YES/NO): YES